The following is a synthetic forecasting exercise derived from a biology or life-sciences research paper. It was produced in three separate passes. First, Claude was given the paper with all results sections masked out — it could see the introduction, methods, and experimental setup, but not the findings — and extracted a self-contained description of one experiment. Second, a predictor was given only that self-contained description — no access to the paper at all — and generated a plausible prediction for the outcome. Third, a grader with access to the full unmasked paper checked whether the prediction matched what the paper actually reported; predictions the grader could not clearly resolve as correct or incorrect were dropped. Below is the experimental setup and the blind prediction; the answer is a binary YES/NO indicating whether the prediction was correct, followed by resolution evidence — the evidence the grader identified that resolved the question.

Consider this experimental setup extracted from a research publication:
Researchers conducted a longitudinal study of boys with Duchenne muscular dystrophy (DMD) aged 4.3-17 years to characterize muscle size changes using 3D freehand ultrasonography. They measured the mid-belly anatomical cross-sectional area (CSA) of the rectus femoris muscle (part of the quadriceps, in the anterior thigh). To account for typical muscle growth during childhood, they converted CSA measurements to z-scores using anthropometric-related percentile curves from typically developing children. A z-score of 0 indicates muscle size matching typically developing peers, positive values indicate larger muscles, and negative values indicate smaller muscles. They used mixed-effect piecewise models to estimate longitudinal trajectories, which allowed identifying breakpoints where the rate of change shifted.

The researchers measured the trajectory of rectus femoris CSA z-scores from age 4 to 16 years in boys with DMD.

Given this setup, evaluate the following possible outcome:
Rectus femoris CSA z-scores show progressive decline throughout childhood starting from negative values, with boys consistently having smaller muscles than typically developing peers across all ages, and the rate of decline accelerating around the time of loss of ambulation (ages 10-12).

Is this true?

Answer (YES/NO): NO